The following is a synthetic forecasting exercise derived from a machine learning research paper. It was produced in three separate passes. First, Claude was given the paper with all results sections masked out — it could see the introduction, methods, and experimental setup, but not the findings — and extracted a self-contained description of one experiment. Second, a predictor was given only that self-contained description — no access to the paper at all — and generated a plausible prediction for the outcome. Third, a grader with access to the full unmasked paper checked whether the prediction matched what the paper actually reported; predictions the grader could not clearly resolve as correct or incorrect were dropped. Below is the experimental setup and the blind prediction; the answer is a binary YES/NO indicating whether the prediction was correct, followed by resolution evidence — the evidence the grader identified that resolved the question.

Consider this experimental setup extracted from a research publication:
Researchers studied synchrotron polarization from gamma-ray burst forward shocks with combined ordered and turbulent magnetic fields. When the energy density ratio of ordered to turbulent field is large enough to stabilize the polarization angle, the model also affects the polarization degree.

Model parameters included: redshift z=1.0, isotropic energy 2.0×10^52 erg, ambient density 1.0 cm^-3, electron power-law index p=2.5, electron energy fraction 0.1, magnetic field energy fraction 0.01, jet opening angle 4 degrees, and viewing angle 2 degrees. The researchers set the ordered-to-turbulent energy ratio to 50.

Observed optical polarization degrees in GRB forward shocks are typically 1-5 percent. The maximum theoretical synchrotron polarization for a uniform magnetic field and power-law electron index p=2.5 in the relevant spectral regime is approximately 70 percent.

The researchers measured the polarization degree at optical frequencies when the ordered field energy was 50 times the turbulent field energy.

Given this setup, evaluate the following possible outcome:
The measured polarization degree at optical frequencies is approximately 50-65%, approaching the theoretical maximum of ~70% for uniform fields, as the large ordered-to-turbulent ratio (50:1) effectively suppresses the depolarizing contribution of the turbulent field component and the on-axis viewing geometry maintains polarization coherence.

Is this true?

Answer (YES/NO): NO